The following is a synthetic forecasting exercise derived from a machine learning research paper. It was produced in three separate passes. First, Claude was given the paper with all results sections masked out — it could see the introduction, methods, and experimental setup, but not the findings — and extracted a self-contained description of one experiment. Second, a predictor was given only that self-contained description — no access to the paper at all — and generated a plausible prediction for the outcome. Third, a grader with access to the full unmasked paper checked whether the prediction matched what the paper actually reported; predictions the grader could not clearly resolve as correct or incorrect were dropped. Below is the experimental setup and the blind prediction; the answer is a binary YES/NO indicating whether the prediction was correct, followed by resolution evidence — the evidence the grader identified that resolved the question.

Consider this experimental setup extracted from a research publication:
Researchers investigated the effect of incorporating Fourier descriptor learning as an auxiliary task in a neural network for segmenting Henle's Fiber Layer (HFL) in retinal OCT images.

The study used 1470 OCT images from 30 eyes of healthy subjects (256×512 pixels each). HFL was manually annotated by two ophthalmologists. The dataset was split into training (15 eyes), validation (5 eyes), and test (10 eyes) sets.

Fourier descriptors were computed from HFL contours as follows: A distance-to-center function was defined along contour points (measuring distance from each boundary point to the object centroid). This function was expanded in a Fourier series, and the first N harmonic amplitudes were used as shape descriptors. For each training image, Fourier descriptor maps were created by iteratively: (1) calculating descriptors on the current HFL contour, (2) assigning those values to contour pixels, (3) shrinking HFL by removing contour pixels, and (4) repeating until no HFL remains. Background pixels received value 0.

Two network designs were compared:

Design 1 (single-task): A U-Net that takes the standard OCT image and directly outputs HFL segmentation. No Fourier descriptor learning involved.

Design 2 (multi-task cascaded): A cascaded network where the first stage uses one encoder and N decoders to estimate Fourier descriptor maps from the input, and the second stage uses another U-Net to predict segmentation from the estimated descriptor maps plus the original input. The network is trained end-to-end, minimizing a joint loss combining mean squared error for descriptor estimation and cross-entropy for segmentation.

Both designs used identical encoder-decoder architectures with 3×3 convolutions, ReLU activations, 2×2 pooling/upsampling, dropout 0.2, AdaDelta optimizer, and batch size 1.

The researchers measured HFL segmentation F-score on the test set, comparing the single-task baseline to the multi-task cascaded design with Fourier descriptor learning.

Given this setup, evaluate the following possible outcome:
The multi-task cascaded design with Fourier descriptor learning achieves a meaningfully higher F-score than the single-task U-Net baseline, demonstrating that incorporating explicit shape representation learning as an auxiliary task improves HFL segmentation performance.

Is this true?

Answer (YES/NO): YES